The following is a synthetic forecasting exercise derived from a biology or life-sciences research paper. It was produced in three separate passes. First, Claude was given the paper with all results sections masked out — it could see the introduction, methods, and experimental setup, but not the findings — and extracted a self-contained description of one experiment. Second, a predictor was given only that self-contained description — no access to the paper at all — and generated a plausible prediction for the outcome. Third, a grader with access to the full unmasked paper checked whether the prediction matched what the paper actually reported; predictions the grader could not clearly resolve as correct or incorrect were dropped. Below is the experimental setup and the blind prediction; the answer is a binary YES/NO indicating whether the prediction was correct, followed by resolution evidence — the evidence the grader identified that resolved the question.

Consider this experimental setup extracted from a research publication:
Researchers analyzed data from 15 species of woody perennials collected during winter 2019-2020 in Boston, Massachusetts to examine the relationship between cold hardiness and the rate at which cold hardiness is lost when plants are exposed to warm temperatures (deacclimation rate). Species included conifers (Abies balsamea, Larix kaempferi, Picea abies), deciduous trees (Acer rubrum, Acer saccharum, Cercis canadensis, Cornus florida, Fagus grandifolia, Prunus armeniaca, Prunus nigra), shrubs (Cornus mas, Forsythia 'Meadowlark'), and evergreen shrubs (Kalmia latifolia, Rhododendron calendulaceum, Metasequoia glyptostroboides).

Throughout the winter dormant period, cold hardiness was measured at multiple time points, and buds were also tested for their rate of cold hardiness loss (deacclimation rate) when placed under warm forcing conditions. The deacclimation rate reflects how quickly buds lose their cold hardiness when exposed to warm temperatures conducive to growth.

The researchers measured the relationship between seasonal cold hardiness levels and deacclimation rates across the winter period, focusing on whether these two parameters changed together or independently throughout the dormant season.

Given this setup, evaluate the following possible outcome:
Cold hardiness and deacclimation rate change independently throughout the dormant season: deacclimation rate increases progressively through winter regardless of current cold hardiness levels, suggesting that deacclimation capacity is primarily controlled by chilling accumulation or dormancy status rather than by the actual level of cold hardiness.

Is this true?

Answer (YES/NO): YES